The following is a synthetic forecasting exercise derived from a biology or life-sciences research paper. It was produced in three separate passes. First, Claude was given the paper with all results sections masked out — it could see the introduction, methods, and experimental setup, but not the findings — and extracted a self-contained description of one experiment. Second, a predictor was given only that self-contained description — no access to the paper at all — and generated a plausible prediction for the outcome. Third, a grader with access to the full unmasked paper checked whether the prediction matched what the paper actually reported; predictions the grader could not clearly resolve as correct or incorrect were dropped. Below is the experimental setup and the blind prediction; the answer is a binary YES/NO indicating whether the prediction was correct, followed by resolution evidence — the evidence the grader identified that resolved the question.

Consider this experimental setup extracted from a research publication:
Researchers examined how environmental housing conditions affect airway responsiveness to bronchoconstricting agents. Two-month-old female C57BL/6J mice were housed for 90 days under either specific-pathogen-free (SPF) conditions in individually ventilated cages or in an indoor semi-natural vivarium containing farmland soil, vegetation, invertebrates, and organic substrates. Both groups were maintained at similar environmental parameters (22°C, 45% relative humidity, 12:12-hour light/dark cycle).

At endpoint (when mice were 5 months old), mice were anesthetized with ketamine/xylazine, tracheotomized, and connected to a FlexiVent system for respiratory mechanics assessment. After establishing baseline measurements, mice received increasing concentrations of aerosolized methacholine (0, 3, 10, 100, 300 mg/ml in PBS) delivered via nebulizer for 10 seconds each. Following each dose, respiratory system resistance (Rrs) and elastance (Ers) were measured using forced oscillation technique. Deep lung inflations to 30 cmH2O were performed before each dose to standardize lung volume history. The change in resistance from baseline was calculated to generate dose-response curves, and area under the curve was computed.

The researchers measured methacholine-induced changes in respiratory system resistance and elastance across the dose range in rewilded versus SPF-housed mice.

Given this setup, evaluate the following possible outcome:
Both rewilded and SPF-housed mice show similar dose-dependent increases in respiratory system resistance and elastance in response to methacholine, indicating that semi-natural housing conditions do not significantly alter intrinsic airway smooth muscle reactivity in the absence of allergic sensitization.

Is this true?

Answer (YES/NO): NO